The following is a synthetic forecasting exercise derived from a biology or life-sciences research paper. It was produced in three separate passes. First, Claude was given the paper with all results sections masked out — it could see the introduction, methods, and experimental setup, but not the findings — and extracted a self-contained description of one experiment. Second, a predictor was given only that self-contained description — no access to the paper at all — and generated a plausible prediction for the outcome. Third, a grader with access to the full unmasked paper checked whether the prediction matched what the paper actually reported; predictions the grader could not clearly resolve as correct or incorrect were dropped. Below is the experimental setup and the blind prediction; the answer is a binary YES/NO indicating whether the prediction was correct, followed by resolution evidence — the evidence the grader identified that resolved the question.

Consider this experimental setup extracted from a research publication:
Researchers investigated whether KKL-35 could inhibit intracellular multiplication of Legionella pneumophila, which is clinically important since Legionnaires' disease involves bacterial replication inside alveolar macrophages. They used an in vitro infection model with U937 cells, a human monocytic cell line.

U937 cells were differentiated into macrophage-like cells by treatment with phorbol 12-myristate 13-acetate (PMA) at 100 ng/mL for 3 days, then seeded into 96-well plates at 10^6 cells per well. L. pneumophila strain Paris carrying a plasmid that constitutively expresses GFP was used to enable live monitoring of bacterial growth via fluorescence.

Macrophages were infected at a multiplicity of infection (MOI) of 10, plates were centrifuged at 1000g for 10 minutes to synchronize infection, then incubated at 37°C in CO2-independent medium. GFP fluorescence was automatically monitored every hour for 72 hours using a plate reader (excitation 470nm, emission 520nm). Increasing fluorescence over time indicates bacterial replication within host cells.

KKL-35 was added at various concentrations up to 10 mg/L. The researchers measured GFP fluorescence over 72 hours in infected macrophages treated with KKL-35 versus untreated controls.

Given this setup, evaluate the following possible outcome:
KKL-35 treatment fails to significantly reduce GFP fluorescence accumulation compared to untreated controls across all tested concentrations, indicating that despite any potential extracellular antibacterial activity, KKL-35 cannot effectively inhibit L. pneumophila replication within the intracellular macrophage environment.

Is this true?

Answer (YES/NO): NO